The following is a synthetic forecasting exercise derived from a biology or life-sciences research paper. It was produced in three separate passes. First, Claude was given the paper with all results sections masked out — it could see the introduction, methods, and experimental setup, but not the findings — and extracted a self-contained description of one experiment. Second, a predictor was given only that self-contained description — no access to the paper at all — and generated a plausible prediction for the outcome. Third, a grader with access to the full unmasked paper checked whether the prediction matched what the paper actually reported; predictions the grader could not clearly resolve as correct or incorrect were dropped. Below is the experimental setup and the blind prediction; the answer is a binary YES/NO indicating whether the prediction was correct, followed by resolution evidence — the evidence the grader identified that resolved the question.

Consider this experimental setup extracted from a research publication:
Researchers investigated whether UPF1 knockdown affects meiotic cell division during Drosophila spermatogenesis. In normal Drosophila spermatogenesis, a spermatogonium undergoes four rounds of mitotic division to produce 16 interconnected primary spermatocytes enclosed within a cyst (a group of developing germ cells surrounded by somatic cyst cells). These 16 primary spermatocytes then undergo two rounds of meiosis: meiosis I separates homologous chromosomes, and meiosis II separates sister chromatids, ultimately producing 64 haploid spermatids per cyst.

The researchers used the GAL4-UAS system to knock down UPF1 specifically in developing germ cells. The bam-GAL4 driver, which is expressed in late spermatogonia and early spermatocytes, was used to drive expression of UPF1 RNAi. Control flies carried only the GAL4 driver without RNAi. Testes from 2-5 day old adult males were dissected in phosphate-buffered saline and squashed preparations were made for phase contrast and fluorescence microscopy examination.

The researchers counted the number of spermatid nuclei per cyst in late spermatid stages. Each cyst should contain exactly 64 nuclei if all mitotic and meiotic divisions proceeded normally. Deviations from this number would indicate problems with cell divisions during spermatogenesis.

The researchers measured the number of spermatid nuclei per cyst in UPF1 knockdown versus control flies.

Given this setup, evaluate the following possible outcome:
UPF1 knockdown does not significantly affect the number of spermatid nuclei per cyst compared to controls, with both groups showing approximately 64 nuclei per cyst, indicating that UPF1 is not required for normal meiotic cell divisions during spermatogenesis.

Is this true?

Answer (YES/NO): NO